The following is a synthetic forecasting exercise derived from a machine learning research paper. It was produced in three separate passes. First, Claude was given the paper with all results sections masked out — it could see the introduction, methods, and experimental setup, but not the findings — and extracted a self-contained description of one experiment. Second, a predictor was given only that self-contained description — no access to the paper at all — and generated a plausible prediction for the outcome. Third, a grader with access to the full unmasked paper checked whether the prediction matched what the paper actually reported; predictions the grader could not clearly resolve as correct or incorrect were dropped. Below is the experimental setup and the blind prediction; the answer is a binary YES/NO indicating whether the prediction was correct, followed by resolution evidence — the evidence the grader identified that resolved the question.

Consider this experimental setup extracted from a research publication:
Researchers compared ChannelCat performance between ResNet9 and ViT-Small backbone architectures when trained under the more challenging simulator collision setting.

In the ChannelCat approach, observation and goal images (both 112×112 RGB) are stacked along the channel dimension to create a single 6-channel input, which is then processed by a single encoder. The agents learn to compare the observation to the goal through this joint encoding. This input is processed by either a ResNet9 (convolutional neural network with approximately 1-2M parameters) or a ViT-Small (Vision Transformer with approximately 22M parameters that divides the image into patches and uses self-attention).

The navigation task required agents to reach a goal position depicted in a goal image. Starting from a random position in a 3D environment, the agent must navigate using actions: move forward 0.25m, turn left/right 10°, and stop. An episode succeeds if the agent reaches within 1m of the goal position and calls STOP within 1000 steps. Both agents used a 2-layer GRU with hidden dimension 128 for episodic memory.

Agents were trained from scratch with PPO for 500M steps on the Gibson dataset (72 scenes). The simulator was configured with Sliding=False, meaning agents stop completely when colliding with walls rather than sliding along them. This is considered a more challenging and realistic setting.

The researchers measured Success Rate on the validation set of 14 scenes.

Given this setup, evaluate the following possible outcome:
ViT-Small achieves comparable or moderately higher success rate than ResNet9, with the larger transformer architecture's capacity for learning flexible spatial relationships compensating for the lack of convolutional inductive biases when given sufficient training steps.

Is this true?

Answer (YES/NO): NO